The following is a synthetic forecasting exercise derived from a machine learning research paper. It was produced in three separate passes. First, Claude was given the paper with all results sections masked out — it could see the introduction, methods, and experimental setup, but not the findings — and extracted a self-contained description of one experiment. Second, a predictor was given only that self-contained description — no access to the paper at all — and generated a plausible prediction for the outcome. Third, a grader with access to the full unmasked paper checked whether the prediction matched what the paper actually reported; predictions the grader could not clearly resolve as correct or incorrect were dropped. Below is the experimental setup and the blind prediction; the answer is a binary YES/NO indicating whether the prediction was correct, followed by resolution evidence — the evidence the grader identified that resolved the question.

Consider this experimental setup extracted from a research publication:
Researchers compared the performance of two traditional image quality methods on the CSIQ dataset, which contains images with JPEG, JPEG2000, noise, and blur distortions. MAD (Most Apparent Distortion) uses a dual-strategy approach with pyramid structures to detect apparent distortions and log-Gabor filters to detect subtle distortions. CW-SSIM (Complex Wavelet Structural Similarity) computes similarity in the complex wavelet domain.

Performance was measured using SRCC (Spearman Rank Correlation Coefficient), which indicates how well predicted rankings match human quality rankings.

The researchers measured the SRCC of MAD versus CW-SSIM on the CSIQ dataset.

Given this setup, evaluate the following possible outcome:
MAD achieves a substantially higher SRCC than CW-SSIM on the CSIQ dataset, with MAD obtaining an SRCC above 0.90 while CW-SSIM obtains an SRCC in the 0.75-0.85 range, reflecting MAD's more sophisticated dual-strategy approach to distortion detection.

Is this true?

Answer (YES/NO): NO